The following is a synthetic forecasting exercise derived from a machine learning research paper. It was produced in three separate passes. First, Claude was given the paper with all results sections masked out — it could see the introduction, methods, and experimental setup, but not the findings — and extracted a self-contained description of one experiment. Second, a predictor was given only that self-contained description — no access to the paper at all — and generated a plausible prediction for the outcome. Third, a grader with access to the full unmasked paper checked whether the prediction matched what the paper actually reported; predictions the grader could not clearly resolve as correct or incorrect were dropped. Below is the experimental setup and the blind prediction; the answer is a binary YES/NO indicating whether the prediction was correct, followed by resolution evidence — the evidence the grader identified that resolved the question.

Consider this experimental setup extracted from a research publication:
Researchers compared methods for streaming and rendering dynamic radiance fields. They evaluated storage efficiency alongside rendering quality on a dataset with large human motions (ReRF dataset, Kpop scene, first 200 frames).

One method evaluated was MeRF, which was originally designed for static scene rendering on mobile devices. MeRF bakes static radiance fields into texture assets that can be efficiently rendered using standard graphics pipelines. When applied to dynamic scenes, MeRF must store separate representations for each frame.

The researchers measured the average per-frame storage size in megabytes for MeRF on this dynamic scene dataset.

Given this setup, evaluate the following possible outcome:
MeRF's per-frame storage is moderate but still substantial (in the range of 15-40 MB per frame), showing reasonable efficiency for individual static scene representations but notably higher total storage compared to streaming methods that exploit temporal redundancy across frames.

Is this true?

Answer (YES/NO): NO